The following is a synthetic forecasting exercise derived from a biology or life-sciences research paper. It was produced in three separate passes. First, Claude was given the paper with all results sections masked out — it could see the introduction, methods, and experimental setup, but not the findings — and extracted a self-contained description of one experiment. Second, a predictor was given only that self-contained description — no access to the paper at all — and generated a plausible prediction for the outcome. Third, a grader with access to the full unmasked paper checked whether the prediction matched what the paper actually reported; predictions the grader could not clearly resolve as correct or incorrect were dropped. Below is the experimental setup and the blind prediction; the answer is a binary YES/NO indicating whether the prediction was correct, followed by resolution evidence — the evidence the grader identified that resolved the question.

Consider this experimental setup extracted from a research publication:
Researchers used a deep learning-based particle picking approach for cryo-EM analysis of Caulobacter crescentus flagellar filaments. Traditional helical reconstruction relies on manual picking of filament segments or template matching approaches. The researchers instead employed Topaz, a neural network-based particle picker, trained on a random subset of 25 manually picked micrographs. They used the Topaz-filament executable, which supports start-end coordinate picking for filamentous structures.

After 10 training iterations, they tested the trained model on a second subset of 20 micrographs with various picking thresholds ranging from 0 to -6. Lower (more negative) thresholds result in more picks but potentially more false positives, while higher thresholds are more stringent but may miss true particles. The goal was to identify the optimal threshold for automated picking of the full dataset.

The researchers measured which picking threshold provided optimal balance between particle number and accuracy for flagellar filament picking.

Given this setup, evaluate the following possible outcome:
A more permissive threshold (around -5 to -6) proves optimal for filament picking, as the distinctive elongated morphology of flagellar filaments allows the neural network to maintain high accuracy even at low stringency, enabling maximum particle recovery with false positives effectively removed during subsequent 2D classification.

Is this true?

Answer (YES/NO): NO